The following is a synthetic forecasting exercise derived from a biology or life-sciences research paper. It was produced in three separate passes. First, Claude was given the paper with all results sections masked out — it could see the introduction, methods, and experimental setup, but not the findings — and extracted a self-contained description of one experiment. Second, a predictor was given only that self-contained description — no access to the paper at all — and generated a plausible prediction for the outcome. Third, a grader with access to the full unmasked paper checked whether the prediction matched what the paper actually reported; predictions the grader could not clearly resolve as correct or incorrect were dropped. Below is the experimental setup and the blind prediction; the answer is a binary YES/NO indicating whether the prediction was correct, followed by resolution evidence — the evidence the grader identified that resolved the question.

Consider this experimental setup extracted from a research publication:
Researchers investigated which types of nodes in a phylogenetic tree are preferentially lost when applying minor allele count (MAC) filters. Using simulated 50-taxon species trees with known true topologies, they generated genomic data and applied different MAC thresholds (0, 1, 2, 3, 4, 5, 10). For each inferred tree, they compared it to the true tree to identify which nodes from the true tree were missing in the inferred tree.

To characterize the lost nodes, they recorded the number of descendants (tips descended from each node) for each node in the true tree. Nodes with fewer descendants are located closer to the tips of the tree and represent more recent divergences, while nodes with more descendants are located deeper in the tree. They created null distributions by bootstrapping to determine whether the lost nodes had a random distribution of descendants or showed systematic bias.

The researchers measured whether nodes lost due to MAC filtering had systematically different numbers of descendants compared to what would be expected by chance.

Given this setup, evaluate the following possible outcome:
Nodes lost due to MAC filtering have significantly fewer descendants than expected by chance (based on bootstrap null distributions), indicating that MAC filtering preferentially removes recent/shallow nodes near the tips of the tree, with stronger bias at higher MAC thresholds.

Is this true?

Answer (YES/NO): YES